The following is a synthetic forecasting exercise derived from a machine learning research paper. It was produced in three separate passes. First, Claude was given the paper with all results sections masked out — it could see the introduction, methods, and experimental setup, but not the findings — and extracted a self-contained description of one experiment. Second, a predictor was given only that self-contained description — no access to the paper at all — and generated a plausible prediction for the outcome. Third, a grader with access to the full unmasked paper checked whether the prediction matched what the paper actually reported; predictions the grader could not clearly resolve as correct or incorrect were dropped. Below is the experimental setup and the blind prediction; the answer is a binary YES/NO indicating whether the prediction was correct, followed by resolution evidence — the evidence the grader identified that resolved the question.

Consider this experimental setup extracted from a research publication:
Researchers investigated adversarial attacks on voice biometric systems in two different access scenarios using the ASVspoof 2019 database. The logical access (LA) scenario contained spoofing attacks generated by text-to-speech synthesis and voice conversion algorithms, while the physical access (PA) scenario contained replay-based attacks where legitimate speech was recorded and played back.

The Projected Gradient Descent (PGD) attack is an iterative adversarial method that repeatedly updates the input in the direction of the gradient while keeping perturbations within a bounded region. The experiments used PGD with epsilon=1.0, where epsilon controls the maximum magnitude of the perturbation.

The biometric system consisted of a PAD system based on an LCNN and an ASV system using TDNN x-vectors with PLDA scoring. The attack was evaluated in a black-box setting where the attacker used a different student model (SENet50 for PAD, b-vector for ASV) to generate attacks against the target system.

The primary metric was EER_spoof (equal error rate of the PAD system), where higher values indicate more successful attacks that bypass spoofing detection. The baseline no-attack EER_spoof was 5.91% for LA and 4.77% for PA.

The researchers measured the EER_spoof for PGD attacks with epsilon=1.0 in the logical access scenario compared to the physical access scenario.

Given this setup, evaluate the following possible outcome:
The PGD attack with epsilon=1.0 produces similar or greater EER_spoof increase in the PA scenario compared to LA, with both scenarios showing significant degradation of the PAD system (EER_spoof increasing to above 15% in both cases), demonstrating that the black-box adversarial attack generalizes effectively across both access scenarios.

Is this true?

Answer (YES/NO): NO